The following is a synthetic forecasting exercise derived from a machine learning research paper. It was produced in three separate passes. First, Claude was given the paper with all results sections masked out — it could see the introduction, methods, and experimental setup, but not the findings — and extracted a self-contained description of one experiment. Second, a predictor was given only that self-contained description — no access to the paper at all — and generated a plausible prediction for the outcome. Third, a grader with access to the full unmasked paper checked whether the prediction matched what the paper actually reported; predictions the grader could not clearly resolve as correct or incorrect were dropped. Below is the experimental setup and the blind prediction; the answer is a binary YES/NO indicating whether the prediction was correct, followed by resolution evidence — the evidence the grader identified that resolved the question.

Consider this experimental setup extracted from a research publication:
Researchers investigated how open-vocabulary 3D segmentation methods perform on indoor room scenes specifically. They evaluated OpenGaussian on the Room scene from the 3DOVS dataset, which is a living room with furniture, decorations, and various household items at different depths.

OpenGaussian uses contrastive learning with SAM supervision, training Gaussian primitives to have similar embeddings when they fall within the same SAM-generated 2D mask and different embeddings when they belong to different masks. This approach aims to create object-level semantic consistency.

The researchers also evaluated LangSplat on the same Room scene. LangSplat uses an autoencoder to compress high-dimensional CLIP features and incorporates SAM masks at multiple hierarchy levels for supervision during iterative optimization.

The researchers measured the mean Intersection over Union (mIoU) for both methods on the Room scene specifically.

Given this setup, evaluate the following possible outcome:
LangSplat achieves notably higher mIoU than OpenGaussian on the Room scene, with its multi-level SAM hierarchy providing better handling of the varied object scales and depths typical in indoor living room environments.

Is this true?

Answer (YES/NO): YES